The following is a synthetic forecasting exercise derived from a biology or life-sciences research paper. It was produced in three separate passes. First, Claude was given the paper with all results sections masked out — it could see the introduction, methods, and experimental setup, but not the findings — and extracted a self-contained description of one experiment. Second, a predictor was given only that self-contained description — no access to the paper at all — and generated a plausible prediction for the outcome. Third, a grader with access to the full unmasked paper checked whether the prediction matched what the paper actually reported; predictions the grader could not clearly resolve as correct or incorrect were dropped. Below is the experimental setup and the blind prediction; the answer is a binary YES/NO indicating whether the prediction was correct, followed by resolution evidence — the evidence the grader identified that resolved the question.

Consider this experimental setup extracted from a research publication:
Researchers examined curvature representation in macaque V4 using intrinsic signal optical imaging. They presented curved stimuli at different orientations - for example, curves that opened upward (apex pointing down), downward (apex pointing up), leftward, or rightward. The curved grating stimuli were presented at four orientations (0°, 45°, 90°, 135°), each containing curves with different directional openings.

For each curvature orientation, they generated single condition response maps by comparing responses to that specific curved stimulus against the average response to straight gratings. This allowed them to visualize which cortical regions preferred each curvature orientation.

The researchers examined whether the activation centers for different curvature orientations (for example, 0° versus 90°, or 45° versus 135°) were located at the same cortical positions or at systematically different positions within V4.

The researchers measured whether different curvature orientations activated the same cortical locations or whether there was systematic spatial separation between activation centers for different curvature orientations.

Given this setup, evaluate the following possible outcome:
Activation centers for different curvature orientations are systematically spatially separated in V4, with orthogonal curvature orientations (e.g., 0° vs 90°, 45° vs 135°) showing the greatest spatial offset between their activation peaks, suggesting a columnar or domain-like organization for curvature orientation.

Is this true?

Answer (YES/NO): YES